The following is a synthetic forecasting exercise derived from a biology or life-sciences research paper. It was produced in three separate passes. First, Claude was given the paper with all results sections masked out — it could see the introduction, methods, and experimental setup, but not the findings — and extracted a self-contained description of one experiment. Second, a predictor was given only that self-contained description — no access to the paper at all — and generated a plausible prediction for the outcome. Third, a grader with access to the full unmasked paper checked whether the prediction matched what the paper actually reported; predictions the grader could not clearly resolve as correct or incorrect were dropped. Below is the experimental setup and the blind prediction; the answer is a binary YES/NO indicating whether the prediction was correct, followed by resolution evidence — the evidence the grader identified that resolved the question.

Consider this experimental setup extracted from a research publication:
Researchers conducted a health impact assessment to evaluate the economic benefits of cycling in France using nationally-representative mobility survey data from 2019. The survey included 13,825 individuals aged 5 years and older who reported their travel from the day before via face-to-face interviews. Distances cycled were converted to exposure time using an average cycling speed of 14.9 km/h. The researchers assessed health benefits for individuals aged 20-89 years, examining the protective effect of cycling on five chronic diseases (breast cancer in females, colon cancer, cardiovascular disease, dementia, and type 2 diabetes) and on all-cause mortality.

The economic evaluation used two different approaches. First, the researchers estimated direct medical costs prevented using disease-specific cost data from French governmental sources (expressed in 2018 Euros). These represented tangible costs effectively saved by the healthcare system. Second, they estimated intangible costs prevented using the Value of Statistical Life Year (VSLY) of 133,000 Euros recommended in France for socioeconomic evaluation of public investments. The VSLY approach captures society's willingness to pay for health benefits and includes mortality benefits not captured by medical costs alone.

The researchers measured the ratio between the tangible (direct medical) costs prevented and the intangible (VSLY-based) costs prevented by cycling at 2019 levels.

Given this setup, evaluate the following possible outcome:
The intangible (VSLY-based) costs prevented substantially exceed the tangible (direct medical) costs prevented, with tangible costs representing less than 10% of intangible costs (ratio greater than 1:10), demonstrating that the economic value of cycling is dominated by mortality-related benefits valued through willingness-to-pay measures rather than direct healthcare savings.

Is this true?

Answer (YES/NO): YES